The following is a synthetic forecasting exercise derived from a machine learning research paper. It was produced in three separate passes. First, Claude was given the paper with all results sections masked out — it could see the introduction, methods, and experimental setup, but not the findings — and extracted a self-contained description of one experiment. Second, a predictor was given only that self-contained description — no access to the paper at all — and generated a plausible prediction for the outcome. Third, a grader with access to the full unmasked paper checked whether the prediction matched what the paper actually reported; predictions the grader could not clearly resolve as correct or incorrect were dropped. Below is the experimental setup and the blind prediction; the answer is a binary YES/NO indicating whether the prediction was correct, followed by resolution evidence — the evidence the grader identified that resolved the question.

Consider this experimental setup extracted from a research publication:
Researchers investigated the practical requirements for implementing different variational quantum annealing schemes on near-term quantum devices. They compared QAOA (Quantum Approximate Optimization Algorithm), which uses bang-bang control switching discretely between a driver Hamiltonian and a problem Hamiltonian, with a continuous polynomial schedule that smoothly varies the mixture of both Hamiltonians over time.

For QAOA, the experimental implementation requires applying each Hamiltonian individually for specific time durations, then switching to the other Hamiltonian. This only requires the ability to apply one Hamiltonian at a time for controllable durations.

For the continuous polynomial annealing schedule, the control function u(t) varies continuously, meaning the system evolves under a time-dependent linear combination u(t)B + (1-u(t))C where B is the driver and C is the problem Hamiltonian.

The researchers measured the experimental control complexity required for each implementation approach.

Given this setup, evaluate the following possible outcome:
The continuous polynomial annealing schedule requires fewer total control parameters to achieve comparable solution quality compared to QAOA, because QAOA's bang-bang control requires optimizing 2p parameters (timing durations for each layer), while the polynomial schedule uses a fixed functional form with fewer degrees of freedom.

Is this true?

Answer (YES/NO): NO